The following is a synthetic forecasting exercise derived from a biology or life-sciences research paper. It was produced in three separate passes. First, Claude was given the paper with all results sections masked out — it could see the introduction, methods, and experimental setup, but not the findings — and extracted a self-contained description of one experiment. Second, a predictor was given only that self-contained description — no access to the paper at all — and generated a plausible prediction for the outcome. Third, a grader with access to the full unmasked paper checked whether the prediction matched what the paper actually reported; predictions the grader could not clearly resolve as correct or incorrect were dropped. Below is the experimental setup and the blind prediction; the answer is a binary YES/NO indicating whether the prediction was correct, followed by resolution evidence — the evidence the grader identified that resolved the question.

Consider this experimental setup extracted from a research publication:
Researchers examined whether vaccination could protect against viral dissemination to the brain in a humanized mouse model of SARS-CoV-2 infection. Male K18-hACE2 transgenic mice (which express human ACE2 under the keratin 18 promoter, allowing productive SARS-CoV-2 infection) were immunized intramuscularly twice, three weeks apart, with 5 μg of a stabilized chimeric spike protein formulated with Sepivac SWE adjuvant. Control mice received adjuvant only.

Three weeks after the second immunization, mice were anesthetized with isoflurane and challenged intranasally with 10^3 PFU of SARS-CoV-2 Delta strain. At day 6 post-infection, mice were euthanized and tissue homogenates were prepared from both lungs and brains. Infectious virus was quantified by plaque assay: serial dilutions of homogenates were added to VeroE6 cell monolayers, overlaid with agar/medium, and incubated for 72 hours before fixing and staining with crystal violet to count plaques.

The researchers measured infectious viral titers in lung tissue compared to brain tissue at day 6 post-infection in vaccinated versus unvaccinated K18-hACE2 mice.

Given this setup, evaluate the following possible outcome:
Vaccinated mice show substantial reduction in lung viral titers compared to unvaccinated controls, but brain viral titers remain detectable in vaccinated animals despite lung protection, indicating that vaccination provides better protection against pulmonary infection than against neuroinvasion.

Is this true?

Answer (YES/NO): NO